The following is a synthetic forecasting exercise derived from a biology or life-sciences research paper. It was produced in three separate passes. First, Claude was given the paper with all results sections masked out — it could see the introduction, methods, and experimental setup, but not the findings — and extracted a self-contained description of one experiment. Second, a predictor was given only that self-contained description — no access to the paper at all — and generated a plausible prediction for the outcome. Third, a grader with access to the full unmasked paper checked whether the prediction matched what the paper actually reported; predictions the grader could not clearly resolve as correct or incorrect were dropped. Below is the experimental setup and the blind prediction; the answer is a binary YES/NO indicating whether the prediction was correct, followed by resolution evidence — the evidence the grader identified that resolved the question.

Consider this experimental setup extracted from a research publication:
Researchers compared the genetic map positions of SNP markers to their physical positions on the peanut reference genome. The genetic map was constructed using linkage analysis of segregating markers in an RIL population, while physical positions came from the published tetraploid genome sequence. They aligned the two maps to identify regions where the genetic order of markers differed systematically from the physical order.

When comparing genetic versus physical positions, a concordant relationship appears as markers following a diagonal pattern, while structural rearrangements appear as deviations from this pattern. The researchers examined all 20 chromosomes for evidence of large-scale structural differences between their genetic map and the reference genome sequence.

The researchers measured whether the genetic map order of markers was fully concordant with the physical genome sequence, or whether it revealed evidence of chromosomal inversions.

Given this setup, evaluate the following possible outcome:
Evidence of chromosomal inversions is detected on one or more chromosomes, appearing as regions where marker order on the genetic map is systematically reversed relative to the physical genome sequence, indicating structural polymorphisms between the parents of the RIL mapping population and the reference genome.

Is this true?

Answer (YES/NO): YES